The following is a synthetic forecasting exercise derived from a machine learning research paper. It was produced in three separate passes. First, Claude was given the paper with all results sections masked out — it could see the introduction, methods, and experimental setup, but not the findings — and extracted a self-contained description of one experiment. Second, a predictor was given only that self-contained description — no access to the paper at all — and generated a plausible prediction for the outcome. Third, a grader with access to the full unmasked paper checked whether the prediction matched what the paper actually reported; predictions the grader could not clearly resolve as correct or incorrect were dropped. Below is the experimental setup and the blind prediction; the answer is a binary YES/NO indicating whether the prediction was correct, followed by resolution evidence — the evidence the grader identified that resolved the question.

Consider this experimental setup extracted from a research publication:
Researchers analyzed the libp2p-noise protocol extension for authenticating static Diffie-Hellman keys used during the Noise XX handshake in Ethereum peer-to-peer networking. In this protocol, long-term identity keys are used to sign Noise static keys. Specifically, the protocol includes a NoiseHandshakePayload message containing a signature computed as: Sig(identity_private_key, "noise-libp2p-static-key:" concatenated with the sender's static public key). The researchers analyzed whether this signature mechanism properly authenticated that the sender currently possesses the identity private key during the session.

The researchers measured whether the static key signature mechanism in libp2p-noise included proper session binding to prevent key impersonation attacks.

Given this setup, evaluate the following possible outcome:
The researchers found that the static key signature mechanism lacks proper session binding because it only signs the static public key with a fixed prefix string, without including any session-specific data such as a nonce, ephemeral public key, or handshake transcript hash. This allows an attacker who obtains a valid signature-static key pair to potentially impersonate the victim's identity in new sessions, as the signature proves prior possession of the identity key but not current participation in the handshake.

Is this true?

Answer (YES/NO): YES